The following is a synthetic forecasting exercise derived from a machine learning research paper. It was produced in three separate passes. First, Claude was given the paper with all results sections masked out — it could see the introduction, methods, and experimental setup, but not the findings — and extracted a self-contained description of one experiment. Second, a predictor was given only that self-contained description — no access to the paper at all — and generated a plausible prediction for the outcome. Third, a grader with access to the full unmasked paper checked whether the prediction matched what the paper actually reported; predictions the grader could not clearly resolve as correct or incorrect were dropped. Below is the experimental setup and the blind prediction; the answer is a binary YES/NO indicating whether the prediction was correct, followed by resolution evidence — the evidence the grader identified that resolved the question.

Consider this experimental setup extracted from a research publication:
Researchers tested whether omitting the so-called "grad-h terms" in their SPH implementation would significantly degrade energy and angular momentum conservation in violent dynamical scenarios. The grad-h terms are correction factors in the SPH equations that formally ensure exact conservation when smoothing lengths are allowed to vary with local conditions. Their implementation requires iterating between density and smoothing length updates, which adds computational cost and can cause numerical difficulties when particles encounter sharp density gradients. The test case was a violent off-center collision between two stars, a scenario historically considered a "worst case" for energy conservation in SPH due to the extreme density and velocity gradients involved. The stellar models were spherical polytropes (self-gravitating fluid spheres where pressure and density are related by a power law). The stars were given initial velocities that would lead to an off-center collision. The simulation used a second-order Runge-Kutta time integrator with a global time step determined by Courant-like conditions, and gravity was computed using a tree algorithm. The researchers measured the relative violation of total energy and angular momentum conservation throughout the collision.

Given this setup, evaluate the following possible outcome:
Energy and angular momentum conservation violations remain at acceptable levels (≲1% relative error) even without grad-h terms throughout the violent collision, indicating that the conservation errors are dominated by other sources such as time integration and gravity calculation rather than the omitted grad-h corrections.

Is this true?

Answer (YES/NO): YES